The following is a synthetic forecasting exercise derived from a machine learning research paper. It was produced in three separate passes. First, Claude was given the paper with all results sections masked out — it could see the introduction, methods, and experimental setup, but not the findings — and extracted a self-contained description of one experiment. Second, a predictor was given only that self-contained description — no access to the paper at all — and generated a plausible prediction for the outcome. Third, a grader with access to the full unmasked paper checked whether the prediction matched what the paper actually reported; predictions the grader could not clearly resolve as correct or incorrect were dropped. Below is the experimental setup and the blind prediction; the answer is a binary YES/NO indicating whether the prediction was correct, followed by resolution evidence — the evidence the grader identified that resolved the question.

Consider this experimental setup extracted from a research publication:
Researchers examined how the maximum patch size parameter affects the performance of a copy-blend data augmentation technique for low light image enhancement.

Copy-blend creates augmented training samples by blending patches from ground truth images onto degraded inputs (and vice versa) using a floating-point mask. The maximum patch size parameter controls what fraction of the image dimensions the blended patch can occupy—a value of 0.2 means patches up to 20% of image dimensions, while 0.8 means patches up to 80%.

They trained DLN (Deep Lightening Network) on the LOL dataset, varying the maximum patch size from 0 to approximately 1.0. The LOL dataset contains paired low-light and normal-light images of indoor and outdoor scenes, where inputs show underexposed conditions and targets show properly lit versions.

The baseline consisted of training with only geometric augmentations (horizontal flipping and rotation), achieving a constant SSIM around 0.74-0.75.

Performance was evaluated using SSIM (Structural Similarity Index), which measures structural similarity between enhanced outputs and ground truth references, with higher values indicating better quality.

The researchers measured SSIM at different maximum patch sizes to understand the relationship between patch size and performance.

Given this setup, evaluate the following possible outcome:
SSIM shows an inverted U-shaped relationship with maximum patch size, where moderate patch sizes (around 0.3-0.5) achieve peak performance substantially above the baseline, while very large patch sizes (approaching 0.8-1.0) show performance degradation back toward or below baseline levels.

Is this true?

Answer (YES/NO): NO